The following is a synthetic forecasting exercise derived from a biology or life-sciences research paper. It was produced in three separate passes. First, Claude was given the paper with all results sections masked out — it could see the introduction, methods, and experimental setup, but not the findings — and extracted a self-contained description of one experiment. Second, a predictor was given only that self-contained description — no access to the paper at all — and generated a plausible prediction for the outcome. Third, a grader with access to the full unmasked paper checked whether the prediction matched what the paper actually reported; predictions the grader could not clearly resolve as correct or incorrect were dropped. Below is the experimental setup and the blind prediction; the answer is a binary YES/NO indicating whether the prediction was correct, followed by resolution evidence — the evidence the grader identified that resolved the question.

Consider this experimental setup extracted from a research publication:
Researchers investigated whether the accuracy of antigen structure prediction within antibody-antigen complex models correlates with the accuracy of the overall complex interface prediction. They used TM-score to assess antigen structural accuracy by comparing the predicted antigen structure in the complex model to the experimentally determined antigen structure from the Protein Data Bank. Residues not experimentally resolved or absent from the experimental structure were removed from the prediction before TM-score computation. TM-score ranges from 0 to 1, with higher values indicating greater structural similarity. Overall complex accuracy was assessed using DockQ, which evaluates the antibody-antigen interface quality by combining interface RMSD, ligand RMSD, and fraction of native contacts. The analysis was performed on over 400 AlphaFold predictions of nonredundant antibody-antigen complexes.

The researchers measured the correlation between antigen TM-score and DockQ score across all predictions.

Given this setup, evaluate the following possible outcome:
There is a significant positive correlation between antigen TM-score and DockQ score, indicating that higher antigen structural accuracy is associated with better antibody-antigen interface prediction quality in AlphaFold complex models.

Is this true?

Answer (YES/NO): NO